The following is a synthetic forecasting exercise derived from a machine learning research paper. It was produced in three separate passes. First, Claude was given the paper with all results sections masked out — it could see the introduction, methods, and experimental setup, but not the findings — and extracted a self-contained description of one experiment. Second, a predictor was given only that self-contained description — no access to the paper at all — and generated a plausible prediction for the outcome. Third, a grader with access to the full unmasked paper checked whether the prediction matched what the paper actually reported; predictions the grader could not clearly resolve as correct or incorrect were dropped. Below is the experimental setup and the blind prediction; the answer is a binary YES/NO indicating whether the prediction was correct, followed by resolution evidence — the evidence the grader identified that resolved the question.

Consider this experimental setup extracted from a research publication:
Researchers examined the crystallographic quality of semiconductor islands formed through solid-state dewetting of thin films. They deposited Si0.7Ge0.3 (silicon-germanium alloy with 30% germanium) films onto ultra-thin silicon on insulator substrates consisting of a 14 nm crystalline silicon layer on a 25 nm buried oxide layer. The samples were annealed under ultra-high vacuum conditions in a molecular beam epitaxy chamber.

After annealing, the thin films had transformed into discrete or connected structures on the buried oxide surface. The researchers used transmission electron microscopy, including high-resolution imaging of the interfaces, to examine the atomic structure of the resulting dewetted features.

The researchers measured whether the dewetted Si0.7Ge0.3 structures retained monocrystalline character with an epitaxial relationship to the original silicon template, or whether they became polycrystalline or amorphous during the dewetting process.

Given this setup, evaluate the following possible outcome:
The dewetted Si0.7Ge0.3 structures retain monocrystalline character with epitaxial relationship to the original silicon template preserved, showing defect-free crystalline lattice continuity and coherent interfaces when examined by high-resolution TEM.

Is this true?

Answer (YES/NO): NO